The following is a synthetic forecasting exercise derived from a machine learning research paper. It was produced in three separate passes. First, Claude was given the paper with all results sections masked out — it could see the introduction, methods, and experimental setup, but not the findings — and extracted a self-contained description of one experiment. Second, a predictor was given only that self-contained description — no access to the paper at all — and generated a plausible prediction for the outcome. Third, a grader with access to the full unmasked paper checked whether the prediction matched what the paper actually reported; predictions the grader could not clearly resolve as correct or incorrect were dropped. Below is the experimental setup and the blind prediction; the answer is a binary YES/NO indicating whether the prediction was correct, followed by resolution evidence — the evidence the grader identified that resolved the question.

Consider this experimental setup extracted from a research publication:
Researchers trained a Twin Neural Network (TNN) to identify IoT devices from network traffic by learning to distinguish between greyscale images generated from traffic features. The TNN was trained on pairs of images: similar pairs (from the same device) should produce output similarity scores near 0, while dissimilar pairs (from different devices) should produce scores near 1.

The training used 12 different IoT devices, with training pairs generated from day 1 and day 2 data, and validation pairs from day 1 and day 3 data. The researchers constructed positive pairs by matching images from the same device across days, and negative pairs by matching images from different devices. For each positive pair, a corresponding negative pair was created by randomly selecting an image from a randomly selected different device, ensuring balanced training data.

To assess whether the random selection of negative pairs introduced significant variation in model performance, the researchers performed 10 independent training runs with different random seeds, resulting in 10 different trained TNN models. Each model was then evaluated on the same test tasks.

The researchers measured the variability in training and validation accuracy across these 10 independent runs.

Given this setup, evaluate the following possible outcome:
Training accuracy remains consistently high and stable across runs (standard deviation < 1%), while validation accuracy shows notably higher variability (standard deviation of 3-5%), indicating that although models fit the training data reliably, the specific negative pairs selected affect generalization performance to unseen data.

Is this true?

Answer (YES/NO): NO